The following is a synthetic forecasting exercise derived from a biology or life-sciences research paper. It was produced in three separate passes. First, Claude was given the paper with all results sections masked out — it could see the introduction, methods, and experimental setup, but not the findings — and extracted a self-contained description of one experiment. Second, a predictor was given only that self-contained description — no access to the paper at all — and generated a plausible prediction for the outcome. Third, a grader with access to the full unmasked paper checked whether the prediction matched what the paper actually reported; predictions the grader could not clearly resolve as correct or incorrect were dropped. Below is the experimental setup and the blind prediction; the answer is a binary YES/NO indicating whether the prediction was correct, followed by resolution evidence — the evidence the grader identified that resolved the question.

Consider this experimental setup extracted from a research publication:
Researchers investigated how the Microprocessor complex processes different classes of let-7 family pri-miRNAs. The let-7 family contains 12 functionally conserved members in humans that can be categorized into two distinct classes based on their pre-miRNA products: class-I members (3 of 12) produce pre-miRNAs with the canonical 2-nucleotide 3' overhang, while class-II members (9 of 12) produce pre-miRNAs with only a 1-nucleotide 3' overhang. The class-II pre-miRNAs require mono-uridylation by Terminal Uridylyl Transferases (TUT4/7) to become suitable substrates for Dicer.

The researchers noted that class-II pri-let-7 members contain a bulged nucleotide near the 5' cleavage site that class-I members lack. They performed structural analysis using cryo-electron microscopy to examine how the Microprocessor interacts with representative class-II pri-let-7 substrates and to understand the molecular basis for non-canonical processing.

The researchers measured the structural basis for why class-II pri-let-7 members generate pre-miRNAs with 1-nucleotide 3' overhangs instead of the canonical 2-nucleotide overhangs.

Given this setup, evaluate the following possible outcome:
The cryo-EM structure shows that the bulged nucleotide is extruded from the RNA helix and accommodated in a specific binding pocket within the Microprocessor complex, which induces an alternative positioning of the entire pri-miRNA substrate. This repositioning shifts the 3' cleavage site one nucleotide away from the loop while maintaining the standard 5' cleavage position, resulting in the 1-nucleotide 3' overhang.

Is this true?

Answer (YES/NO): NO